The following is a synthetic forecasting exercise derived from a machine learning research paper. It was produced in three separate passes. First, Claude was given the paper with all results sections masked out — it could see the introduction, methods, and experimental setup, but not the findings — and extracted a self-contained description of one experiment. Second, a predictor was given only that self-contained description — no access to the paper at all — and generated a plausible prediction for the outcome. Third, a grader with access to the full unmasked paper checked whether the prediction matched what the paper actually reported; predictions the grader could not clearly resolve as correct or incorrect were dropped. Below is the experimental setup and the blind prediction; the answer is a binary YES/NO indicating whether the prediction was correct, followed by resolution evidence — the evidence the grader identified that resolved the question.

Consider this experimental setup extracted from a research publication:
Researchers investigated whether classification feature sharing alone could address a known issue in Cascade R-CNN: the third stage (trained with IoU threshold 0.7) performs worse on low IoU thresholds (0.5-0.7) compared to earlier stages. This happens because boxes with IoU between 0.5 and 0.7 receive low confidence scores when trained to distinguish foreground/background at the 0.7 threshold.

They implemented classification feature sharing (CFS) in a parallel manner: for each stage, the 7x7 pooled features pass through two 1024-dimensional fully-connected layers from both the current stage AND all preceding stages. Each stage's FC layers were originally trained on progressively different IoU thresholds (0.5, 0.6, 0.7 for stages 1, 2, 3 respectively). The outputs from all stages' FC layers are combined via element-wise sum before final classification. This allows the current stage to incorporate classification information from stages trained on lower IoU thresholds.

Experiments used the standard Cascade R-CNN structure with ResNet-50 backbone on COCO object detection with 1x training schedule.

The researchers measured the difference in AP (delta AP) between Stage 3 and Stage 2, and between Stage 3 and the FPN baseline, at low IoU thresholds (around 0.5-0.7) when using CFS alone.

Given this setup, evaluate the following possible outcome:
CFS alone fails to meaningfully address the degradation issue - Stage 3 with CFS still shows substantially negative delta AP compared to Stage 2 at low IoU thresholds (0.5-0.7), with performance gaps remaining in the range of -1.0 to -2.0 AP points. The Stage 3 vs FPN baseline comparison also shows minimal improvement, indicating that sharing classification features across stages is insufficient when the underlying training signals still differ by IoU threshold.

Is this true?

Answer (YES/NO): NO